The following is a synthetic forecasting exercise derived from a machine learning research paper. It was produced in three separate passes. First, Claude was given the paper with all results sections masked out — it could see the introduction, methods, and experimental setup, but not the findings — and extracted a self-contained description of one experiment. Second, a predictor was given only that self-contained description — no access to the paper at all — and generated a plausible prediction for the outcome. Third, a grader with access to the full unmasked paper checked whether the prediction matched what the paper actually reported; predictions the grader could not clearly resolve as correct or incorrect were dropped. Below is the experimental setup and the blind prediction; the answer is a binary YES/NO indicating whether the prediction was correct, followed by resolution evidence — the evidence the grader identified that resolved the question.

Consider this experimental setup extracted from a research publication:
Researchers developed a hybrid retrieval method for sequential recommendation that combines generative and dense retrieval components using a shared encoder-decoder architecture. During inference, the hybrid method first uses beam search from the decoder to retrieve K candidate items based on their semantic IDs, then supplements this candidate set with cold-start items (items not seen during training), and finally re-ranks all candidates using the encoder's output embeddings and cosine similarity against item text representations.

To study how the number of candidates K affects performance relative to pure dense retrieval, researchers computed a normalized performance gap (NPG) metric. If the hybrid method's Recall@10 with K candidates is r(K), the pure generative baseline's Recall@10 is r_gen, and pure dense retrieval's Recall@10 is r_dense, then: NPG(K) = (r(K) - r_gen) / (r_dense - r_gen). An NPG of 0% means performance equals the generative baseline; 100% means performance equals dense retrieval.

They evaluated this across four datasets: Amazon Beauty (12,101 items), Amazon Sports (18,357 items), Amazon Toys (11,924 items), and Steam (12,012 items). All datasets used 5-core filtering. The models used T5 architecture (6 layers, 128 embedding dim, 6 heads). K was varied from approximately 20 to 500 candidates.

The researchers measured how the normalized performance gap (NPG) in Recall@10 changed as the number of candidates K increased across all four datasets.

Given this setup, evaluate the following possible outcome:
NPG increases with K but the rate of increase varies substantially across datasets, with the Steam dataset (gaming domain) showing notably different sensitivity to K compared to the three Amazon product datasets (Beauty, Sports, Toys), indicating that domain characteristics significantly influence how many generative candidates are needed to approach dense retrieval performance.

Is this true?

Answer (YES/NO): NO